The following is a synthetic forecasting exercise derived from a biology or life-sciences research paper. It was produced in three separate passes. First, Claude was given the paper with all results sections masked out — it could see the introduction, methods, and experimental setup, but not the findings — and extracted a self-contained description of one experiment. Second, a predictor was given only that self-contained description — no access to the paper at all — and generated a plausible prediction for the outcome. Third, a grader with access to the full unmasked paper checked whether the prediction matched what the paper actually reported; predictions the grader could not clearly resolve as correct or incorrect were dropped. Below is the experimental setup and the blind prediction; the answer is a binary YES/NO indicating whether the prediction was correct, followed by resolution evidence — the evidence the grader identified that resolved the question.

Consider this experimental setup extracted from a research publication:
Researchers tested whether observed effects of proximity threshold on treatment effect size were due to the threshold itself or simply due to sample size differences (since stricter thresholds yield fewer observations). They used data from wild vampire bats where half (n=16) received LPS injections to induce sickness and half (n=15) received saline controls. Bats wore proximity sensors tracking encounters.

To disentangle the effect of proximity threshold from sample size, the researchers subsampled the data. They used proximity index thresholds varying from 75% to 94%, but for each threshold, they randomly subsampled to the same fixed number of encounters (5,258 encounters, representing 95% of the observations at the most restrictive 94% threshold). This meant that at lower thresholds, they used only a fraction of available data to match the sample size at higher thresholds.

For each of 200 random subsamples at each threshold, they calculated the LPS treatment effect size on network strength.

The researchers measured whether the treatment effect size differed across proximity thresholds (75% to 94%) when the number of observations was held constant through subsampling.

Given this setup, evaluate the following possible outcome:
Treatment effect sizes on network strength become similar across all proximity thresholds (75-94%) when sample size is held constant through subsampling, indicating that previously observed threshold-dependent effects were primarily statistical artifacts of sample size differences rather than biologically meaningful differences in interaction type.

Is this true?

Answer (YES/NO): YES